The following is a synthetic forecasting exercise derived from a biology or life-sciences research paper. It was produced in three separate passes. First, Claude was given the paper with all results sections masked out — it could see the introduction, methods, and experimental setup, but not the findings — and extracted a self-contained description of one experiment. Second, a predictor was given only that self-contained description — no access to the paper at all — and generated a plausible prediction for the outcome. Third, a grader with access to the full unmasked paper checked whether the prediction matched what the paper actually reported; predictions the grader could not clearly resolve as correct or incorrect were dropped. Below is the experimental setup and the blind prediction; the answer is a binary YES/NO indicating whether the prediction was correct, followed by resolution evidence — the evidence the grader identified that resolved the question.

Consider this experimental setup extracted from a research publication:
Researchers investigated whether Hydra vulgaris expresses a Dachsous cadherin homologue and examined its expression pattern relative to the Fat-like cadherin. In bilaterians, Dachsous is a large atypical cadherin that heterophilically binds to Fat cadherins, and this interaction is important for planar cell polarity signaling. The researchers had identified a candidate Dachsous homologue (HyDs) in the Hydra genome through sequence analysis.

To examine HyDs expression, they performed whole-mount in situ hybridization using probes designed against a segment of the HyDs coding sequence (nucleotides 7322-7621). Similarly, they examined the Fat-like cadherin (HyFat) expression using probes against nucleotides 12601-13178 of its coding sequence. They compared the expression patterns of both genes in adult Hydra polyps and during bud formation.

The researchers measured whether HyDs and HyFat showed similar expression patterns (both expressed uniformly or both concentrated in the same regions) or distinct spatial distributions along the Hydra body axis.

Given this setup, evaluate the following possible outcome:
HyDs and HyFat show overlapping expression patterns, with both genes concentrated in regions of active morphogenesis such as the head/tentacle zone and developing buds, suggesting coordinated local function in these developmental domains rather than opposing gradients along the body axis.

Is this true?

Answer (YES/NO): NO